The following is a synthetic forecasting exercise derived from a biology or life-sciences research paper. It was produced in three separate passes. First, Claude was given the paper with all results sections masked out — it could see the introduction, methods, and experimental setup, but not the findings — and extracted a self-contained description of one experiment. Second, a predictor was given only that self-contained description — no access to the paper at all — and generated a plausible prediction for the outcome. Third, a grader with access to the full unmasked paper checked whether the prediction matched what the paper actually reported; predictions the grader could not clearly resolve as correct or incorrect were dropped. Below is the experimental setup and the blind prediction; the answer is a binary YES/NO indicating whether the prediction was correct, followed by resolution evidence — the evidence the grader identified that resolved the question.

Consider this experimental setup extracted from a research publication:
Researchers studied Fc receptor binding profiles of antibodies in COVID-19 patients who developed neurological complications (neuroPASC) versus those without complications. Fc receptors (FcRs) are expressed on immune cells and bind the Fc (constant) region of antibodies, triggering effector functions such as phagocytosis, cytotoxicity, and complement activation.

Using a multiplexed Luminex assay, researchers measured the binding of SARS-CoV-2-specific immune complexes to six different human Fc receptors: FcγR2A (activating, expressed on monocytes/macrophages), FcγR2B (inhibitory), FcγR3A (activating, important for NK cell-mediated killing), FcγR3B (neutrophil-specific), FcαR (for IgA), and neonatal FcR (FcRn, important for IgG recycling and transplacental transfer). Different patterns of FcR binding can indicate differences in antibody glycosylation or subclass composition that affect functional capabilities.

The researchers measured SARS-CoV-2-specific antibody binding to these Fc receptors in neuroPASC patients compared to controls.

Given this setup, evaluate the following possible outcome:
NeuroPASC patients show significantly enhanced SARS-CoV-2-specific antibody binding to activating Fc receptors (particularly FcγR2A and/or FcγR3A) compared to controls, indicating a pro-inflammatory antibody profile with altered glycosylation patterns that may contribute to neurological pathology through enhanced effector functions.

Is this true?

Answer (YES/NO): NO